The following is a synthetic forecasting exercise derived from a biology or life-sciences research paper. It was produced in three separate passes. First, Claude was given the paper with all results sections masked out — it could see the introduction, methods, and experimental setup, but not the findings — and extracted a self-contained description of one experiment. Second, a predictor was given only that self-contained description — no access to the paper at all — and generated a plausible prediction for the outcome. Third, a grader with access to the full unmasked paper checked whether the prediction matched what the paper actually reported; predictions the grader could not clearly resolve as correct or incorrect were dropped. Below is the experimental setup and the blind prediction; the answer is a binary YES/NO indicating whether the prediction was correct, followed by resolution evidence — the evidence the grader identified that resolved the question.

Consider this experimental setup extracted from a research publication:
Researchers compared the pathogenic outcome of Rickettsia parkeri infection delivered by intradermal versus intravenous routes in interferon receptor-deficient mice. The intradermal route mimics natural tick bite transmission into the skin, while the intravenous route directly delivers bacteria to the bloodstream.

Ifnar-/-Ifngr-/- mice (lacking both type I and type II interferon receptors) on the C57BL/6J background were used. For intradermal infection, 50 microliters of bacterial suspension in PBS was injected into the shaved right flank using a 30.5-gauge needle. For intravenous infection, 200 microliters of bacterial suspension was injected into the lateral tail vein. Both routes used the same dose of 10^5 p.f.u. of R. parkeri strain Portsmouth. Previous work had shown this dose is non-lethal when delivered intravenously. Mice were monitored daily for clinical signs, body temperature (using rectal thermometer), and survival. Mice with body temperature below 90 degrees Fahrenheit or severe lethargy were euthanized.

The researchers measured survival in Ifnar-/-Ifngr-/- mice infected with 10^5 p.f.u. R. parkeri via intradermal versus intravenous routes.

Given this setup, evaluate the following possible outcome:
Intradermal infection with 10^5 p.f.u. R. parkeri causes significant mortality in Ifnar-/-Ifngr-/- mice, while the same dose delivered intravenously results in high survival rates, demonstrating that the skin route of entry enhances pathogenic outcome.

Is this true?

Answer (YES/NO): YES